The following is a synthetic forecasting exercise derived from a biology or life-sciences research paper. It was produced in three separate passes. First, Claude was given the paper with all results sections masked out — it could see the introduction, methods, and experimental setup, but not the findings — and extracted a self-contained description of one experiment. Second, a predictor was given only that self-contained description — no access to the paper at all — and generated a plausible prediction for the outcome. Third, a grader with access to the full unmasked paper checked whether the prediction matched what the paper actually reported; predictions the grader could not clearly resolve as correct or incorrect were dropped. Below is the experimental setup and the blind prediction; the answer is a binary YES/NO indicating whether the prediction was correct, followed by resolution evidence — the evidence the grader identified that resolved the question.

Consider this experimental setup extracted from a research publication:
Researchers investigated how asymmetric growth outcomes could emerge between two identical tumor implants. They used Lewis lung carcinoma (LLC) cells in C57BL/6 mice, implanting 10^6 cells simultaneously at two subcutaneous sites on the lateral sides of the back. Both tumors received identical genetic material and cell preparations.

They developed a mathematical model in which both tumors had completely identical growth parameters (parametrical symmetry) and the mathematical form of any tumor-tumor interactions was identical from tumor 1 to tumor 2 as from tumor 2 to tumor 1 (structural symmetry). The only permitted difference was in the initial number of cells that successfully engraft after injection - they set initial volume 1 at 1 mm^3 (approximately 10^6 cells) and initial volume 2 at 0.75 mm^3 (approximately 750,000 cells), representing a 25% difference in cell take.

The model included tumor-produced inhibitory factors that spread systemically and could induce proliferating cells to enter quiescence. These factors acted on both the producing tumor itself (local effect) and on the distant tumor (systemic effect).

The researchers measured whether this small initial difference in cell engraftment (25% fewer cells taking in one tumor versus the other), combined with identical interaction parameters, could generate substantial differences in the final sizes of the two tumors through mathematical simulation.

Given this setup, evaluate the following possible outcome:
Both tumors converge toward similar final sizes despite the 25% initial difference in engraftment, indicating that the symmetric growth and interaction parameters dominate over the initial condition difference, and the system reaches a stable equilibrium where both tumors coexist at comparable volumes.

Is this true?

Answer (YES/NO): NO